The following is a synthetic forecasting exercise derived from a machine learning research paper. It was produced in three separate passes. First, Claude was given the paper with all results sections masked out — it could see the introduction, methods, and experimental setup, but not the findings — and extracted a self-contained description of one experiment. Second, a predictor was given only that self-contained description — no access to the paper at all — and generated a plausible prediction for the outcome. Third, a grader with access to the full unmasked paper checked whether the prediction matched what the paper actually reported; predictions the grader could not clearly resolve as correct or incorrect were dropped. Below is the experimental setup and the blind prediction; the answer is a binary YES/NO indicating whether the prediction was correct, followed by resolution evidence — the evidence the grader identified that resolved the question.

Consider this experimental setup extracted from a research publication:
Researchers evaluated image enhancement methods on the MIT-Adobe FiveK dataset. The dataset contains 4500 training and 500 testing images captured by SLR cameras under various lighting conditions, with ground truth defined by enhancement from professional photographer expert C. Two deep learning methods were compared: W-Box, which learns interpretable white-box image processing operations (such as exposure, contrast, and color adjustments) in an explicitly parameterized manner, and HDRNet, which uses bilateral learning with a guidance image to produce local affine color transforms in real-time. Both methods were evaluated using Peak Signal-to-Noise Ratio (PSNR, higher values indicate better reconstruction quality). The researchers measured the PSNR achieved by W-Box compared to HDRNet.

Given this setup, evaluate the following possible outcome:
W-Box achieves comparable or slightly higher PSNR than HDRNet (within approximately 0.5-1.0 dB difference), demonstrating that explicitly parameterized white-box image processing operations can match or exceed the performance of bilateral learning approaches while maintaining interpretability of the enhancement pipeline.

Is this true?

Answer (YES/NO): NO